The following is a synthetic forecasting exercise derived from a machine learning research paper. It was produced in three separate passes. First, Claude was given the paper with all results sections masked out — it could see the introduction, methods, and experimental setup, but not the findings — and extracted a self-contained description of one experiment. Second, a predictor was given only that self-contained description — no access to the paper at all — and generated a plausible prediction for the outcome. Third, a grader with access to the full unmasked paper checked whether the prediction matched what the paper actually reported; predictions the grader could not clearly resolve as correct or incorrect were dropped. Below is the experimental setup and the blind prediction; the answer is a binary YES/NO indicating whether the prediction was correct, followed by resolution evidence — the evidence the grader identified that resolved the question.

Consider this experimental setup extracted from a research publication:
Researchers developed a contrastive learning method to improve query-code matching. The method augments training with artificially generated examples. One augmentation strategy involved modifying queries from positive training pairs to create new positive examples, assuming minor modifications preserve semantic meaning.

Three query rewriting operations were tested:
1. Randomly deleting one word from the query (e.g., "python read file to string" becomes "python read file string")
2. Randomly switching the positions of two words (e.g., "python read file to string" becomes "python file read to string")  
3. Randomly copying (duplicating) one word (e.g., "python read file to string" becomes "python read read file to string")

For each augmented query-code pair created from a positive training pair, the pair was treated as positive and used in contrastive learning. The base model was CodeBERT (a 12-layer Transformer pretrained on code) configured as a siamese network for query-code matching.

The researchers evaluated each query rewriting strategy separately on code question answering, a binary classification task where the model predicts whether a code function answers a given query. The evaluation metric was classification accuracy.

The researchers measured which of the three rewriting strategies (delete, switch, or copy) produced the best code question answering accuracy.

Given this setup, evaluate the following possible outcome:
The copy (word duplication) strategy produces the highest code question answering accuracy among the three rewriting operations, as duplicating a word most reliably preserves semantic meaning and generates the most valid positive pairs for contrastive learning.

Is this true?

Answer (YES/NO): NO